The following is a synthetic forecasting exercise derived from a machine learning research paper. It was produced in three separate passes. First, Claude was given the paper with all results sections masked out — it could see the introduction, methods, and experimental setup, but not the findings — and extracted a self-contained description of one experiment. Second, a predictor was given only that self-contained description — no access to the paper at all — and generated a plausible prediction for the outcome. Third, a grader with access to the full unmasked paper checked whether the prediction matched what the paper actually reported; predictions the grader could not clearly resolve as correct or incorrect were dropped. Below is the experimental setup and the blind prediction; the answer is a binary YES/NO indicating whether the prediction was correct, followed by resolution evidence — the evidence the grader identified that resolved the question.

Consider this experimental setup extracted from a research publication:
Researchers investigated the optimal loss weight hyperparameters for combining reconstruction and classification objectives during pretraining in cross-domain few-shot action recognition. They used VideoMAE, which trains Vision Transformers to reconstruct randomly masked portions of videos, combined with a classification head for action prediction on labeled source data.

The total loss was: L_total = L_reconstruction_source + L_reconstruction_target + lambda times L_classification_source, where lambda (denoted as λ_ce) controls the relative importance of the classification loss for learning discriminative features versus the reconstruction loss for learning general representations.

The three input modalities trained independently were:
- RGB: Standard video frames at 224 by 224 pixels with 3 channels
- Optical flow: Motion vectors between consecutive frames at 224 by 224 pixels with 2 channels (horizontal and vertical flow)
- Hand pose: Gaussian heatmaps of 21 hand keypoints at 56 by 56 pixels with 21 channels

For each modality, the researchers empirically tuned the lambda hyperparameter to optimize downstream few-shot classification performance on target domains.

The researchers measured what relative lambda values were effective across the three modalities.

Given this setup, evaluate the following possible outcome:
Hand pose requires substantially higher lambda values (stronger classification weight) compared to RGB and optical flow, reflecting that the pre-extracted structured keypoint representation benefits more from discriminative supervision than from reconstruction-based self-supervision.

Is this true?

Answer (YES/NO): NO